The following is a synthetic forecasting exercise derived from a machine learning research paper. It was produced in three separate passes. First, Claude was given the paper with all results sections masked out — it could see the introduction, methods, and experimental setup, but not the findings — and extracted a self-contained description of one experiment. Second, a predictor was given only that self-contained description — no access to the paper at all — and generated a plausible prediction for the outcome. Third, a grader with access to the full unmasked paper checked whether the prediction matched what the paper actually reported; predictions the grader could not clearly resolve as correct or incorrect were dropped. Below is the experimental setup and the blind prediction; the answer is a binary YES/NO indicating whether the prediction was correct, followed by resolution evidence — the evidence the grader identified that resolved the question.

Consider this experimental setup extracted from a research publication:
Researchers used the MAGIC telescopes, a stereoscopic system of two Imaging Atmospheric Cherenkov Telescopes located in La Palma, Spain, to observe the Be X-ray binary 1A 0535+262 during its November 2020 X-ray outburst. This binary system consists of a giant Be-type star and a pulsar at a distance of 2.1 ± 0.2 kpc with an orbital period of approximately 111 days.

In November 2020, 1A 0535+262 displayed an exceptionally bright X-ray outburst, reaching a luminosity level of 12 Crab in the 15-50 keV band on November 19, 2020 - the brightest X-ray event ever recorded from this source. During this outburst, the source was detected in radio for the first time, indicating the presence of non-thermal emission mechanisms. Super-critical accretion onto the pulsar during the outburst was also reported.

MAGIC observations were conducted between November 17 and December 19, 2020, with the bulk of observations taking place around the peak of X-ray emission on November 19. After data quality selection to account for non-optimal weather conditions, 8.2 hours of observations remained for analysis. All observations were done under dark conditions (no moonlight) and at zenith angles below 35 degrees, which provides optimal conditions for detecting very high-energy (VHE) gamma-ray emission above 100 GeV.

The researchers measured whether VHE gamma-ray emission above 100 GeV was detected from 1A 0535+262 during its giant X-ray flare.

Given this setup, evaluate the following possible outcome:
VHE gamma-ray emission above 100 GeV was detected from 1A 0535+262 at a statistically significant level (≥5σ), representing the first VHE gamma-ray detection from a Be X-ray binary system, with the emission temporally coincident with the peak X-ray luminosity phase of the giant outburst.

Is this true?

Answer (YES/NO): NO